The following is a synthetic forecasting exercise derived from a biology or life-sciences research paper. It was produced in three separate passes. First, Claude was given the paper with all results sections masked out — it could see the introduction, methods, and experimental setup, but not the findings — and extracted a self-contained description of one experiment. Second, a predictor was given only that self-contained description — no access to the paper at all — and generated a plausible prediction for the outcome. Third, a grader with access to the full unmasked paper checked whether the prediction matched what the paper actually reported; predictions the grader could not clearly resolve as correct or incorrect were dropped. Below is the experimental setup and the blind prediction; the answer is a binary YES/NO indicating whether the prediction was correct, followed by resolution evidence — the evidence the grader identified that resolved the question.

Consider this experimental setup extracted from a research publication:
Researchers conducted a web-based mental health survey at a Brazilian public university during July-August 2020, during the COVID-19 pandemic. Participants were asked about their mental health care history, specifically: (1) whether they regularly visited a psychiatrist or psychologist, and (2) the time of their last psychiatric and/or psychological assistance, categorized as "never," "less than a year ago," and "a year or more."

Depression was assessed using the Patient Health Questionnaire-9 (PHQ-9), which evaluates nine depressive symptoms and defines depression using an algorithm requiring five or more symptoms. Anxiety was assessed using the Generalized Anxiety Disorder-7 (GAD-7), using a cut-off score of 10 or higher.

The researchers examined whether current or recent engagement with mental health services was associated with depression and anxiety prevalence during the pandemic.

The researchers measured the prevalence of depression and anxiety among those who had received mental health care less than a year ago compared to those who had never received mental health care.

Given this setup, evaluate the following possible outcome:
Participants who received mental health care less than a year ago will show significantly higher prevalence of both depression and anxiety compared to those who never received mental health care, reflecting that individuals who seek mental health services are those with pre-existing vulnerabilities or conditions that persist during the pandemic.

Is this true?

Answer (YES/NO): YES